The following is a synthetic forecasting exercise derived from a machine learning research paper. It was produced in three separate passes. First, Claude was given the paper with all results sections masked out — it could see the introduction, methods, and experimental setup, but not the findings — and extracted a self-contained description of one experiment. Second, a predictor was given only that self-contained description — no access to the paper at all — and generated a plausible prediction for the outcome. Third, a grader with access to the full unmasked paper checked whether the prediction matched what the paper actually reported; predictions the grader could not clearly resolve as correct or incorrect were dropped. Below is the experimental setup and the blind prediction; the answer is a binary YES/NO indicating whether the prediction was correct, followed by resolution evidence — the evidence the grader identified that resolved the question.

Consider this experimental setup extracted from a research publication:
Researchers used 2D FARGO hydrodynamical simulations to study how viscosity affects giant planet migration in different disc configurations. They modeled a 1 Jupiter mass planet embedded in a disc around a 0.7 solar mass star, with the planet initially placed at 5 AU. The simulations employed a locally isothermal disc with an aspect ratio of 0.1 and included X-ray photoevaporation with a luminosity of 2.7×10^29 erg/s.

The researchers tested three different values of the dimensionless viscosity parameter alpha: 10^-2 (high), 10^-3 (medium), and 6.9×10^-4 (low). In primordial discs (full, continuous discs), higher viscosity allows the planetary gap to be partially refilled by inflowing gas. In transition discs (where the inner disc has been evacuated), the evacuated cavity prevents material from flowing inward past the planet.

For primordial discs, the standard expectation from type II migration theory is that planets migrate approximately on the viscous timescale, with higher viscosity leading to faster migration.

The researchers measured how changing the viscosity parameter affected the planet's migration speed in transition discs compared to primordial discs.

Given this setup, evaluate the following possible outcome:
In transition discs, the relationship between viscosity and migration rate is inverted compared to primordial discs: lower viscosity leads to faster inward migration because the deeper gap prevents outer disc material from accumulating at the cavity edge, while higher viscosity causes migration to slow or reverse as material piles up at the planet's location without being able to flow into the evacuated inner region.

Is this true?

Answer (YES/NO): NO